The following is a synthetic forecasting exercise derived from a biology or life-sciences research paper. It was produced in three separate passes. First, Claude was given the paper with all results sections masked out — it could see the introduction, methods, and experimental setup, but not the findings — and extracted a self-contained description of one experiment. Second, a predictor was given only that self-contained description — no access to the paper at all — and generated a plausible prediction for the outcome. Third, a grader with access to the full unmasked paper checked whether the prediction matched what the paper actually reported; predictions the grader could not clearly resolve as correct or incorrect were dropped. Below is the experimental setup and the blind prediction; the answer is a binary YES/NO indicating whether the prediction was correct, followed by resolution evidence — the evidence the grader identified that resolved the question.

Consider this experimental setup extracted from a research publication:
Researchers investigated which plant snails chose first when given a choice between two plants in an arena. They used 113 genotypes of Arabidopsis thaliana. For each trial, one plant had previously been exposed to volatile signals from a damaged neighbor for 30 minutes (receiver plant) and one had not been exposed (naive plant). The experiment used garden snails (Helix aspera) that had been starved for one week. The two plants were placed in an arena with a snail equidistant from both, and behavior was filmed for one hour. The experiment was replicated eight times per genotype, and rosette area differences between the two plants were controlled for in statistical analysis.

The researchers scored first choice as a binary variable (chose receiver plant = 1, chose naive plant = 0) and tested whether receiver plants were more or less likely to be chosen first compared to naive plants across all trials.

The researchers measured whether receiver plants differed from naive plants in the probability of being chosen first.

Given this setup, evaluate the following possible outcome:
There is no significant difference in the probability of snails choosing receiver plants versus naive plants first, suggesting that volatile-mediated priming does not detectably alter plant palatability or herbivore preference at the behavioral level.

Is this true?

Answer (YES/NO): YES